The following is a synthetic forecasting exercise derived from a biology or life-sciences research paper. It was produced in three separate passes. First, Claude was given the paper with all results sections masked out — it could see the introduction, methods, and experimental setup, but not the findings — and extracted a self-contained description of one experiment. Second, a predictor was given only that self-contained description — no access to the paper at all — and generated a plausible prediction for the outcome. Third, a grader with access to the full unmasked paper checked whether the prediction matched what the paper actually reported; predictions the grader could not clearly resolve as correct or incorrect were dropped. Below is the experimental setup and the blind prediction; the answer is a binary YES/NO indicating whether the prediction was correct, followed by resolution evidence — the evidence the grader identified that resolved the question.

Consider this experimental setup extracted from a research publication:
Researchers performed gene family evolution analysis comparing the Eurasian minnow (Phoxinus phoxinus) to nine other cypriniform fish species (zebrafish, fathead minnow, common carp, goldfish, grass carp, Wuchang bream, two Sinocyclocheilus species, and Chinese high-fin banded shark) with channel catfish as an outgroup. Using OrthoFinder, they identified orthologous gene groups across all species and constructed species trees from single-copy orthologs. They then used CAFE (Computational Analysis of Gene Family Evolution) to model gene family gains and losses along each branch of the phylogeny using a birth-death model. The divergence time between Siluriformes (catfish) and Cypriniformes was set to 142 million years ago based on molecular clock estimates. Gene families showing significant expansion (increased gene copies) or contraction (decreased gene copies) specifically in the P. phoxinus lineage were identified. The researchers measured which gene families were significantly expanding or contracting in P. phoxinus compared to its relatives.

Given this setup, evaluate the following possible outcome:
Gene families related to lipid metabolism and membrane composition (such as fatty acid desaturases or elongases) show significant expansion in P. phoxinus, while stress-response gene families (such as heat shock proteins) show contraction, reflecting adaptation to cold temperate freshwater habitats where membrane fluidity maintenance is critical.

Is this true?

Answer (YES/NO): NO